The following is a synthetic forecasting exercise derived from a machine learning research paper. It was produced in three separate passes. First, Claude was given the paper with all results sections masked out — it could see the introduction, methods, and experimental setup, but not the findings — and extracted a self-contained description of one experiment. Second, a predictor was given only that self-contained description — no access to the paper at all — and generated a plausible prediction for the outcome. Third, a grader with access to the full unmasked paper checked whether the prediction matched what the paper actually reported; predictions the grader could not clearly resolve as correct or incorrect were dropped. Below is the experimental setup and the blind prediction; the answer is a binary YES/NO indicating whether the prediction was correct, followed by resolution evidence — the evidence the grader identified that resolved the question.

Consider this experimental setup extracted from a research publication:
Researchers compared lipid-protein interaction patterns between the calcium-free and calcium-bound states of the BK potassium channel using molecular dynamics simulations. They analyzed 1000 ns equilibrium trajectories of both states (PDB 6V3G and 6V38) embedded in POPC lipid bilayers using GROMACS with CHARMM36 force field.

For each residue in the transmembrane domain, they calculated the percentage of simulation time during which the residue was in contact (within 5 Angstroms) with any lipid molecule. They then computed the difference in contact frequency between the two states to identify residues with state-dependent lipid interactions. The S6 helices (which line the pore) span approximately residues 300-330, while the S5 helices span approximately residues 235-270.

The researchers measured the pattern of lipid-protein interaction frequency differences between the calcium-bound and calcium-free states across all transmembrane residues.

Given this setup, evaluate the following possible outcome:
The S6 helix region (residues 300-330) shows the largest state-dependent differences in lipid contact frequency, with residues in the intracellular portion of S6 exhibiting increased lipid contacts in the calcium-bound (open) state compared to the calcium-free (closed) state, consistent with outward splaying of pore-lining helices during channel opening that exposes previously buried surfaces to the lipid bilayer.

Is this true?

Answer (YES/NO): NO